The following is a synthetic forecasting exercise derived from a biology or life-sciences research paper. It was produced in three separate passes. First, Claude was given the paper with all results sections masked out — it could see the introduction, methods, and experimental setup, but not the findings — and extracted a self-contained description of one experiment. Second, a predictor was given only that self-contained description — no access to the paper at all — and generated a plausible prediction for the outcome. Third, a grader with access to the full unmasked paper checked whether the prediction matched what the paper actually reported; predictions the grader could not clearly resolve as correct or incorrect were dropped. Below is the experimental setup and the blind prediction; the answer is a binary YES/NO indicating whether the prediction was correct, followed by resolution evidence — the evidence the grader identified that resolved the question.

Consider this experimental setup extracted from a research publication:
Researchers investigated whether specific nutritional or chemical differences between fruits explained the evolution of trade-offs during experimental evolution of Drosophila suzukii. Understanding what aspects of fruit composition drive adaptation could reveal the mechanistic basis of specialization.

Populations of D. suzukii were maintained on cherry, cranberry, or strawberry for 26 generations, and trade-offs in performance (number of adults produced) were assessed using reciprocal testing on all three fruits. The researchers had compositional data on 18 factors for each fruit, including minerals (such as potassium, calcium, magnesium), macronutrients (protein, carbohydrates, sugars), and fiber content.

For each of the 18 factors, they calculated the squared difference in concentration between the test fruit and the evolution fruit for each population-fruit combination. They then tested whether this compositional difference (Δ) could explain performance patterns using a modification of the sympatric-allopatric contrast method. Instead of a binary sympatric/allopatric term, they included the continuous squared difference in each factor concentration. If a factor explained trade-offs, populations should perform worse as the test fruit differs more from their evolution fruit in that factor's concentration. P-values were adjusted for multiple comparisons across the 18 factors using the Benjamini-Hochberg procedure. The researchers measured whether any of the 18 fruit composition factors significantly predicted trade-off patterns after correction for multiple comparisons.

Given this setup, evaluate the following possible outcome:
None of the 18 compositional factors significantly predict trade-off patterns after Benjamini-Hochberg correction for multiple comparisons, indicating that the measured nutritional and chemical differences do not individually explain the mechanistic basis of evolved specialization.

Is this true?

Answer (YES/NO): YES